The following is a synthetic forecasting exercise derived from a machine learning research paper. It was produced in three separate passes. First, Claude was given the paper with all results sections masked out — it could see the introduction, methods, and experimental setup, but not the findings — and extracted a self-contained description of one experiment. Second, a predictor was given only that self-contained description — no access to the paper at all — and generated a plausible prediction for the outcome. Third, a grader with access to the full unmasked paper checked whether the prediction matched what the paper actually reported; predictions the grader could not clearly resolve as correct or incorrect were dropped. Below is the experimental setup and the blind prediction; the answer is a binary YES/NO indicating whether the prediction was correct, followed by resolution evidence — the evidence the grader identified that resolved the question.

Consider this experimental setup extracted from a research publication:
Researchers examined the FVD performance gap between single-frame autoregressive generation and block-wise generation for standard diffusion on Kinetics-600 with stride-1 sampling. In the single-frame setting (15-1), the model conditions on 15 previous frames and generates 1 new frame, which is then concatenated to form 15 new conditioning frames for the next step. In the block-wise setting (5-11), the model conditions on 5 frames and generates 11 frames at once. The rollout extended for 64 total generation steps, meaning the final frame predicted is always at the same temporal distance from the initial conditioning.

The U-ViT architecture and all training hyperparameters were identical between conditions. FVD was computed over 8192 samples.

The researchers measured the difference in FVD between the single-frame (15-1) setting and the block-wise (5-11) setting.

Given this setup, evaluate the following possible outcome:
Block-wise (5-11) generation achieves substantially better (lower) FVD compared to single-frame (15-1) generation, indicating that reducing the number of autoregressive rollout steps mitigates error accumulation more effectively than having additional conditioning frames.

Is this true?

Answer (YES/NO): YES